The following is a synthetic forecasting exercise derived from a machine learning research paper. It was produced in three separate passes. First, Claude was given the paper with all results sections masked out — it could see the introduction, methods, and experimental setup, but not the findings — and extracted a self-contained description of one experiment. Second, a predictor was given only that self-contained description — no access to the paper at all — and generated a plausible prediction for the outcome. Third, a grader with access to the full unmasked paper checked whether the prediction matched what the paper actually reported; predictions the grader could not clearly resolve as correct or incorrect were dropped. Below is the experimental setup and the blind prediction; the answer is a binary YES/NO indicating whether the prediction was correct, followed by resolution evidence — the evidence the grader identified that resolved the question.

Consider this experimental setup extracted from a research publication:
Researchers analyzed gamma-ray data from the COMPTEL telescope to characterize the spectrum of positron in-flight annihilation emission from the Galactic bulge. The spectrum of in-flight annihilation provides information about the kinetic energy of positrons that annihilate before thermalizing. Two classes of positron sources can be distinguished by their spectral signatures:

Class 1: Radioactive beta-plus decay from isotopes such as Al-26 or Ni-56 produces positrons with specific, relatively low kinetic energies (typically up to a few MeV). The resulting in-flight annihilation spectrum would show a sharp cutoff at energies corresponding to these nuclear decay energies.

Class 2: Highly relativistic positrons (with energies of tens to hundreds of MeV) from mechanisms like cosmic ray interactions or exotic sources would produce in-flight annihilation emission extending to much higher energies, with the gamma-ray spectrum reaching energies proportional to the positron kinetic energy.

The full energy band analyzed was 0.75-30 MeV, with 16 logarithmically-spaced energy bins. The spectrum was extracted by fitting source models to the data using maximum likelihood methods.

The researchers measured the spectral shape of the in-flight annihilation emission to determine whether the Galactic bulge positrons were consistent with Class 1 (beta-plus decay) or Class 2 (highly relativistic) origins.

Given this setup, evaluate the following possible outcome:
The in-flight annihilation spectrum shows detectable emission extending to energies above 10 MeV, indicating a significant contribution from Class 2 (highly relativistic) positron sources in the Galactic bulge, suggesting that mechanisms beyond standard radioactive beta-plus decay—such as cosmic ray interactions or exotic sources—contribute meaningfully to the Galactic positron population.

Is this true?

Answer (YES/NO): NO